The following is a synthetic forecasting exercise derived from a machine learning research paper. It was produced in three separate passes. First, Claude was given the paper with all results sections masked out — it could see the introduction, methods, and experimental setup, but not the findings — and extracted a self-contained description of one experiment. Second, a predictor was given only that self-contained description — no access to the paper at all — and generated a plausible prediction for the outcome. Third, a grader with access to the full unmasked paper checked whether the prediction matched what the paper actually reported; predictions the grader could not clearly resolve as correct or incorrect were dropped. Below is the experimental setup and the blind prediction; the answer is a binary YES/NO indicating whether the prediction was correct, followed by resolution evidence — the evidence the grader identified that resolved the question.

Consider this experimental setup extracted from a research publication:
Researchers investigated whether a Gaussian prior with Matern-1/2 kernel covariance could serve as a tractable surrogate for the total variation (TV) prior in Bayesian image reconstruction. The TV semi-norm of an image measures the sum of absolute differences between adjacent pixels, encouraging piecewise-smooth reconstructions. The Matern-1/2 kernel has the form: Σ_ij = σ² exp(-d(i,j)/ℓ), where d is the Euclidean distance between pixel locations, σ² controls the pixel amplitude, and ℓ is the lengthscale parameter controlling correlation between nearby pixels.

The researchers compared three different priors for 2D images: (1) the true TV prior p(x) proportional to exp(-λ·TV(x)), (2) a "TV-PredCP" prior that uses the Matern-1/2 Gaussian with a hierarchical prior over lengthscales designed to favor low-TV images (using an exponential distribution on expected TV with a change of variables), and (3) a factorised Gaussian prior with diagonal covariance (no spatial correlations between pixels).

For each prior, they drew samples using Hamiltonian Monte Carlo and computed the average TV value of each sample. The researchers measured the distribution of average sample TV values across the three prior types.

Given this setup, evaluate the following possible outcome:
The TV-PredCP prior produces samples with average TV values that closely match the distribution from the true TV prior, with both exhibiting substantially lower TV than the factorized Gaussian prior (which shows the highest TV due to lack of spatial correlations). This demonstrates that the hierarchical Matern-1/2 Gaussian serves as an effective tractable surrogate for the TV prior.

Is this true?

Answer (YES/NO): YES